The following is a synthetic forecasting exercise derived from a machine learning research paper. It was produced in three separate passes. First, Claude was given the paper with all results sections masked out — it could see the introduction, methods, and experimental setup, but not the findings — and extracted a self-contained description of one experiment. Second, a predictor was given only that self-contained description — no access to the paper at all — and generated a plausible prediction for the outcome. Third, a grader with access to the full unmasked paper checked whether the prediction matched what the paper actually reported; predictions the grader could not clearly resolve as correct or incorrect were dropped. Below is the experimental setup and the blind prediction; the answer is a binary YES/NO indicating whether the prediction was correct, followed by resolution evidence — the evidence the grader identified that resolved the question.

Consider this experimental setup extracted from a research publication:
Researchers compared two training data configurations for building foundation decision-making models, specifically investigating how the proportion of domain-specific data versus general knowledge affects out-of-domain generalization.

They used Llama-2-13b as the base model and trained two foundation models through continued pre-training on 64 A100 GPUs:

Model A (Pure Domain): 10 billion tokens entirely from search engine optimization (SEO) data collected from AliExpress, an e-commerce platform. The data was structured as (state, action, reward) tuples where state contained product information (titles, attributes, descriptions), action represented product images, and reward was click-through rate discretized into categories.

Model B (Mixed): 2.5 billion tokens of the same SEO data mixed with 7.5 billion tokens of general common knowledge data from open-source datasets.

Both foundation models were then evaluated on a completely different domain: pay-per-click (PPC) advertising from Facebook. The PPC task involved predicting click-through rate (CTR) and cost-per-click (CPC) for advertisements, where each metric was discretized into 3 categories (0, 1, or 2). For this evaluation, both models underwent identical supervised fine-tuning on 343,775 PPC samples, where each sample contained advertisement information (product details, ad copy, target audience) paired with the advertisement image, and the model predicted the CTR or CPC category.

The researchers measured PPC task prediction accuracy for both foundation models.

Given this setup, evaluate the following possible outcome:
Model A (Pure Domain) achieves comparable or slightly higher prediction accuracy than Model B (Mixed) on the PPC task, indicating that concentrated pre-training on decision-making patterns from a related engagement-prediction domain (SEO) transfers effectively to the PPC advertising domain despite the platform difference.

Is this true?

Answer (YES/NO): YES